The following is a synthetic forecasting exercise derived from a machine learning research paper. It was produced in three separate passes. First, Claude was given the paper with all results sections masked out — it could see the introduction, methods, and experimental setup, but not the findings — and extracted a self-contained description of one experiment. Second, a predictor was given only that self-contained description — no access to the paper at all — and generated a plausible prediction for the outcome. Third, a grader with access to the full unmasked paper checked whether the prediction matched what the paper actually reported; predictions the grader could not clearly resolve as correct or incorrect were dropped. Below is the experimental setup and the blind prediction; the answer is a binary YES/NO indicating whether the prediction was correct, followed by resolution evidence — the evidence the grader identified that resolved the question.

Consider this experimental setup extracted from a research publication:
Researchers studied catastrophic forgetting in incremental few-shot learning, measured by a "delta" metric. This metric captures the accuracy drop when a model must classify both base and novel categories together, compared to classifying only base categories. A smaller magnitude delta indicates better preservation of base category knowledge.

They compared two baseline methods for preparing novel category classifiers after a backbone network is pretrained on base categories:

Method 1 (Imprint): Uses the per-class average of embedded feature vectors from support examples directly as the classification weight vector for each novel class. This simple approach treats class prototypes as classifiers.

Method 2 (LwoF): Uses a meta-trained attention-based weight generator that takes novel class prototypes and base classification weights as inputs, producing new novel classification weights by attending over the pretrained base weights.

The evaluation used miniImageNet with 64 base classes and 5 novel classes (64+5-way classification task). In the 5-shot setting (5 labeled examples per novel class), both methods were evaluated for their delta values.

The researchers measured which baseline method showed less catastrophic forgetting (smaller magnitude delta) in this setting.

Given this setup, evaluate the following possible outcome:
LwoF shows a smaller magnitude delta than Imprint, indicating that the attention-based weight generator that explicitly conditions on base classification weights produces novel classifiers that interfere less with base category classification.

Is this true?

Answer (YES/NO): YES